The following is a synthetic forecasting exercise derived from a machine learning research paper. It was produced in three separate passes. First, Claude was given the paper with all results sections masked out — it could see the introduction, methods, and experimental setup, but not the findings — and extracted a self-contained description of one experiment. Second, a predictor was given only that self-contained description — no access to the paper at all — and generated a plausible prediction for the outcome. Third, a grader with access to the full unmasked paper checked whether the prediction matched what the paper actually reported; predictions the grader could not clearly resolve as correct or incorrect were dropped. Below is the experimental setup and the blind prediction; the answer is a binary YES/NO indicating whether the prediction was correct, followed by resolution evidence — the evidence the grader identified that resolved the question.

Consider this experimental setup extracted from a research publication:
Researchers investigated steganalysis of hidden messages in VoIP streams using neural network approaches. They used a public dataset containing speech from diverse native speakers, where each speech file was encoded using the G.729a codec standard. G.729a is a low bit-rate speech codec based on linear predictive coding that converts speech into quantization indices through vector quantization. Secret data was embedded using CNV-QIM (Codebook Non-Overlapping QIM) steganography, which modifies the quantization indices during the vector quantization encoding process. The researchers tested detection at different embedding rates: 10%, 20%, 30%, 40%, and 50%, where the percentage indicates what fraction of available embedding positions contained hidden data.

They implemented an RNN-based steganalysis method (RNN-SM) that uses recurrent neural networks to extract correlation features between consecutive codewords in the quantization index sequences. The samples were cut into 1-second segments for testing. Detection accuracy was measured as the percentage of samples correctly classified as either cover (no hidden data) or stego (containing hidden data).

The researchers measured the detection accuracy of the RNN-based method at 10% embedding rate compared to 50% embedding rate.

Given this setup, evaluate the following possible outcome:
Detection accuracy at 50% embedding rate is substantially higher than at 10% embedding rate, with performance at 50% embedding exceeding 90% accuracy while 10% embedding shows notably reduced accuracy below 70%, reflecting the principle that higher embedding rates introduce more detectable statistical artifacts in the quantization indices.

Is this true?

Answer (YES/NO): NO